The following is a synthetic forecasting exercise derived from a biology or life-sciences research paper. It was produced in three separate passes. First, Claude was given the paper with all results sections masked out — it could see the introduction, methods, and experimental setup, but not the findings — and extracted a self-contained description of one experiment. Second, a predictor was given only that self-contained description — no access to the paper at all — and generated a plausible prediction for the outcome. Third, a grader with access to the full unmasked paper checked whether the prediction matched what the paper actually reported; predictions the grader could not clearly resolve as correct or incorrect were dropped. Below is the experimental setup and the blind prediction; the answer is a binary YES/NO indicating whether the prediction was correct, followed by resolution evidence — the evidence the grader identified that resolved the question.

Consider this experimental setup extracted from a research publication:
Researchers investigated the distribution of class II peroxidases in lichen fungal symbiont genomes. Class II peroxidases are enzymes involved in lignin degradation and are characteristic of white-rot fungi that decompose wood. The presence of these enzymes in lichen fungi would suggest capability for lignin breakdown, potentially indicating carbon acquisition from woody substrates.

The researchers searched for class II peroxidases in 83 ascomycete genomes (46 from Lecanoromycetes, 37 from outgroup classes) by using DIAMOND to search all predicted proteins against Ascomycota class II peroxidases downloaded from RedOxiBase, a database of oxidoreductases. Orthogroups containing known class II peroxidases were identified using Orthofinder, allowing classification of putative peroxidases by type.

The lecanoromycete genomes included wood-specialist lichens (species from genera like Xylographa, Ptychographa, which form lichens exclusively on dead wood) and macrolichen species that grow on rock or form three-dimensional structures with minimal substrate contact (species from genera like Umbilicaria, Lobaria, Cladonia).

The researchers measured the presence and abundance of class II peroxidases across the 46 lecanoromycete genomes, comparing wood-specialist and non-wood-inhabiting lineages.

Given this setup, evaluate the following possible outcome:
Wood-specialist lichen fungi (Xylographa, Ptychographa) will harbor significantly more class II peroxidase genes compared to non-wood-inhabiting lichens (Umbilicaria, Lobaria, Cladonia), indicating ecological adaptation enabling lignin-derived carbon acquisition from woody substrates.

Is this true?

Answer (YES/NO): NO